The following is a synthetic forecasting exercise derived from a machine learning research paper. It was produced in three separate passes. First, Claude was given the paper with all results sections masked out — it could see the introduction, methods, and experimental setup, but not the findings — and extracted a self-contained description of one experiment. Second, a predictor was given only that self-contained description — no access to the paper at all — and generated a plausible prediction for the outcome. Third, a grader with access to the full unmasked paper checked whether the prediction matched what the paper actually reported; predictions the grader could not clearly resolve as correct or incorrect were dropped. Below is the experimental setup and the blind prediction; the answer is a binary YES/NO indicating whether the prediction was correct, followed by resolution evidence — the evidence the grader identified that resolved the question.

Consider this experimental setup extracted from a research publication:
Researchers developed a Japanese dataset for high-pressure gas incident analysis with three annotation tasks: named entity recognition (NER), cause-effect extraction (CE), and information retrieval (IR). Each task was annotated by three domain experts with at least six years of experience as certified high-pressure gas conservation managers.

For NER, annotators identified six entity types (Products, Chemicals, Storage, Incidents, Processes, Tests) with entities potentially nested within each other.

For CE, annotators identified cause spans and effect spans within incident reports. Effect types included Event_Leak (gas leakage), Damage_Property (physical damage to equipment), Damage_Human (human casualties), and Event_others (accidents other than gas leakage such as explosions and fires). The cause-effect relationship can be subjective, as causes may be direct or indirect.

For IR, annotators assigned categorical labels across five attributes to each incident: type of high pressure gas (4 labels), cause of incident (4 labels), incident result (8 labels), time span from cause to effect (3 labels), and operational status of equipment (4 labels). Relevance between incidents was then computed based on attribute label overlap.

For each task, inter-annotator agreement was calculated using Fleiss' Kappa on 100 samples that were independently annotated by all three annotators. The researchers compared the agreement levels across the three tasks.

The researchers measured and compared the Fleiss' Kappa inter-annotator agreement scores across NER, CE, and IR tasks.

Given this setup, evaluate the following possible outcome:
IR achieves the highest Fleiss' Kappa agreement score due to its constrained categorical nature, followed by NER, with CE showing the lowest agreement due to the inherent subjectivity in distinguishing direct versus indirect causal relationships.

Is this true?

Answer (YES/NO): NO